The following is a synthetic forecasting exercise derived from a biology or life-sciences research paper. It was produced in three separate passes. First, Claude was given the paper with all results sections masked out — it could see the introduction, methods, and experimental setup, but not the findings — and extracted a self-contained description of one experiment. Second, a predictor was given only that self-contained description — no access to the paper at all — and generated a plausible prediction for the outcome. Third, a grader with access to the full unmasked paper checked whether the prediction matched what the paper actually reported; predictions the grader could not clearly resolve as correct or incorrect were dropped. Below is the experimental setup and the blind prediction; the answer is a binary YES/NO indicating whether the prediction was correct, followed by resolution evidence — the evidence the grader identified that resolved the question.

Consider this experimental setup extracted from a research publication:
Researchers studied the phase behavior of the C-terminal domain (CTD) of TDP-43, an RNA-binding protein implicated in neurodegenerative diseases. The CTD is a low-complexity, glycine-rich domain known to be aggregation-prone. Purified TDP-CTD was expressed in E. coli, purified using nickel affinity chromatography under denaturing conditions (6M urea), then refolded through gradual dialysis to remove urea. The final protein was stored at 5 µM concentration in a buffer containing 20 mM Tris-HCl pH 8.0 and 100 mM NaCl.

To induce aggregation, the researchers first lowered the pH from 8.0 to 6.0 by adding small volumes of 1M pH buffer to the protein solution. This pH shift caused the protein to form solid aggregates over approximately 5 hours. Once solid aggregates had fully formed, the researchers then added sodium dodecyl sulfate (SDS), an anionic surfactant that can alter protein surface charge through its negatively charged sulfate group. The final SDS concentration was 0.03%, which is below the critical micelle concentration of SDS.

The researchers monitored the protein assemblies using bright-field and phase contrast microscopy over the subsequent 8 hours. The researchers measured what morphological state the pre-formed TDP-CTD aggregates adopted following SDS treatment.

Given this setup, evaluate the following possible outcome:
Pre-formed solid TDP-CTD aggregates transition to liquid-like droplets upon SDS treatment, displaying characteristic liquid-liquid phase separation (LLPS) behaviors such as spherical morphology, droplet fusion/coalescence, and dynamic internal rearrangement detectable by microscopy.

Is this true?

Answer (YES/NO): YES